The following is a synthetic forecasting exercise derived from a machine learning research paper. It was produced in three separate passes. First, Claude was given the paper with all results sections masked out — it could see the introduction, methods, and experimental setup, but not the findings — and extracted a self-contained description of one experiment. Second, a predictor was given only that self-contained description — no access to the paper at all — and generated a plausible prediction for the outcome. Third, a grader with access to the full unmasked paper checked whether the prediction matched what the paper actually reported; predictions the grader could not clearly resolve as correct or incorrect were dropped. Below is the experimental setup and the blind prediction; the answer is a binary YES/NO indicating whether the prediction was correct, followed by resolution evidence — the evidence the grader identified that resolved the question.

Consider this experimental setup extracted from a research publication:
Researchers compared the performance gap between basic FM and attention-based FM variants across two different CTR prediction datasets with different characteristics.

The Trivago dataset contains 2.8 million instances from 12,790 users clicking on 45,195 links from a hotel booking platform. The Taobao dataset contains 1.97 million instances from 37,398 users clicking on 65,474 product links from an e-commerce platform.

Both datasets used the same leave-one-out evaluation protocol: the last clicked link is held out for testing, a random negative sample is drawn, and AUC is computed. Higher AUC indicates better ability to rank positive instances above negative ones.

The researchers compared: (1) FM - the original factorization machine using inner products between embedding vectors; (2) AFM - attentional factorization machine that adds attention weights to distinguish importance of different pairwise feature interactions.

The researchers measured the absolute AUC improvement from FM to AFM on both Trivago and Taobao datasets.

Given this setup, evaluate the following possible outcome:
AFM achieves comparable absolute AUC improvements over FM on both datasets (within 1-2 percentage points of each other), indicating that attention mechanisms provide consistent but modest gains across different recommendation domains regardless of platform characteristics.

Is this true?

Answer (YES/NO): NO